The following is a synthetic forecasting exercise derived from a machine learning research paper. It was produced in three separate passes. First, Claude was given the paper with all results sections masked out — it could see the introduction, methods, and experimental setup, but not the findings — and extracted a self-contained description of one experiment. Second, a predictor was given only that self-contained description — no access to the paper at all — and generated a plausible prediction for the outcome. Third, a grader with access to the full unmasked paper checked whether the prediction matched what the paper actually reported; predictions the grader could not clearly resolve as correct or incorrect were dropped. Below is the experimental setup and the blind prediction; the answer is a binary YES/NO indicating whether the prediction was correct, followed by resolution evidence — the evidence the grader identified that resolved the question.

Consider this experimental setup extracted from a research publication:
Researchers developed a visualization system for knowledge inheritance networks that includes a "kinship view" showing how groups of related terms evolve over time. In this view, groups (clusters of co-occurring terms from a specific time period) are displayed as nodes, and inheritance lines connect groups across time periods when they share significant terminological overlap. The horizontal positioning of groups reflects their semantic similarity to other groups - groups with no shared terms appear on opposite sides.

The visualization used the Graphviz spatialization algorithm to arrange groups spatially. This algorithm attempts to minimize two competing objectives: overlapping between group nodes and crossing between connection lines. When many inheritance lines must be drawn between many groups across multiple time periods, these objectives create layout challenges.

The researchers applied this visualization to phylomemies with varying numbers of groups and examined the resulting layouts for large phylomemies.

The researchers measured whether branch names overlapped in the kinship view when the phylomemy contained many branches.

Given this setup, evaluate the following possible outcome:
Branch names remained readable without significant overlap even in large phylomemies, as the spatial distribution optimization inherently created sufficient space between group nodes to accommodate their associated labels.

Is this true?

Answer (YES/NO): NO